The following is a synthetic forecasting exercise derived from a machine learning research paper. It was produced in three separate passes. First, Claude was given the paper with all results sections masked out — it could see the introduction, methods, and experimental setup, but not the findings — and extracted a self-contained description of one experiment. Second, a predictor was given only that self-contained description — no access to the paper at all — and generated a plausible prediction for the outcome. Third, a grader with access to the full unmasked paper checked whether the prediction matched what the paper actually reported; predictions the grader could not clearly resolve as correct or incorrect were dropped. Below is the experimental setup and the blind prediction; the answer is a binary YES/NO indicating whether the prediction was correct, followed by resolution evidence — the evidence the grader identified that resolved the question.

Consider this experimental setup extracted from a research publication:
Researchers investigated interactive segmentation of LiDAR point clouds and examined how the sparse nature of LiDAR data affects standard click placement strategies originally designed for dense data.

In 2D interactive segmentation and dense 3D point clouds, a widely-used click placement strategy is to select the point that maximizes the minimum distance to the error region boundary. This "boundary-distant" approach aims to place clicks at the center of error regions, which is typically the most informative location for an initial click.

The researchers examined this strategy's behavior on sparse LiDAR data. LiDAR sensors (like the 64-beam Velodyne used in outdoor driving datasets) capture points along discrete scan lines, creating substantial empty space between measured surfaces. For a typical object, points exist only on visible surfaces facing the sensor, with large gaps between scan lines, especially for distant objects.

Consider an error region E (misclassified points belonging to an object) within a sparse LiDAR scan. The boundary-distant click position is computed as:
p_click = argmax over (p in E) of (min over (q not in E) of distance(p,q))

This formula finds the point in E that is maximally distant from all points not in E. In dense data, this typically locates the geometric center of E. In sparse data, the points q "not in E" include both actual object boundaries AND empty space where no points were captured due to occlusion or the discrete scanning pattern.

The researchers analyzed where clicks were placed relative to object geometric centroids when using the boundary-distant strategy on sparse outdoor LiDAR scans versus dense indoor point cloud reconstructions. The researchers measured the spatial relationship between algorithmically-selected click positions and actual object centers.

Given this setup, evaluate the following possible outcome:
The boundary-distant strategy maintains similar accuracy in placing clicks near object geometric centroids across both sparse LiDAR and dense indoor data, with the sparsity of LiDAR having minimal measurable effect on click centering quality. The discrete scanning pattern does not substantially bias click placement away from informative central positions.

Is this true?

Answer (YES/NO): NO